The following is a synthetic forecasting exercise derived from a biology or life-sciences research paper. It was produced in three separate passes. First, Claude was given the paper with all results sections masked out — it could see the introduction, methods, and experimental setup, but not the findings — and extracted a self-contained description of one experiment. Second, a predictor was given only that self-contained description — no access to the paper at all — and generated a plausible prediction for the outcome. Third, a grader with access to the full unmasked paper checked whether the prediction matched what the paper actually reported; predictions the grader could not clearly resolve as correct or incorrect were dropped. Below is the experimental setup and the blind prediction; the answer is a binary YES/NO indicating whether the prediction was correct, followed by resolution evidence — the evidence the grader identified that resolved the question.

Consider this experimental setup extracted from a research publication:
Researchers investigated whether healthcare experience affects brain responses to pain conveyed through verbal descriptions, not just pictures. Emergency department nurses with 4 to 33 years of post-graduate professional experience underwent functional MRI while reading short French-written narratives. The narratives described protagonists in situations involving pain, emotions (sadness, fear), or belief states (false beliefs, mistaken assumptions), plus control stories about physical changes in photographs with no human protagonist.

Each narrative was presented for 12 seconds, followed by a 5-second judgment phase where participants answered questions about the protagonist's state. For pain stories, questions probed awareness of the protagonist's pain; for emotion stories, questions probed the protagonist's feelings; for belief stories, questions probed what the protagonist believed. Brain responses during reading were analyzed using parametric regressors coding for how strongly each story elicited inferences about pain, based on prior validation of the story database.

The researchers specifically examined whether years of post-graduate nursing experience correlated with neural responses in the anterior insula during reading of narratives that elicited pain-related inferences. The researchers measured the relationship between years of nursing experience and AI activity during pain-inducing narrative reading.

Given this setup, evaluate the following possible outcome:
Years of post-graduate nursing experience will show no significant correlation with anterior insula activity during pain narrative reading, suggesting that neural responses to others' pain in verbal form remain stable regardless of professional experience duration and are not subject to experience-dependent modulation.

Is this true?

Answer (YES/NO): YES